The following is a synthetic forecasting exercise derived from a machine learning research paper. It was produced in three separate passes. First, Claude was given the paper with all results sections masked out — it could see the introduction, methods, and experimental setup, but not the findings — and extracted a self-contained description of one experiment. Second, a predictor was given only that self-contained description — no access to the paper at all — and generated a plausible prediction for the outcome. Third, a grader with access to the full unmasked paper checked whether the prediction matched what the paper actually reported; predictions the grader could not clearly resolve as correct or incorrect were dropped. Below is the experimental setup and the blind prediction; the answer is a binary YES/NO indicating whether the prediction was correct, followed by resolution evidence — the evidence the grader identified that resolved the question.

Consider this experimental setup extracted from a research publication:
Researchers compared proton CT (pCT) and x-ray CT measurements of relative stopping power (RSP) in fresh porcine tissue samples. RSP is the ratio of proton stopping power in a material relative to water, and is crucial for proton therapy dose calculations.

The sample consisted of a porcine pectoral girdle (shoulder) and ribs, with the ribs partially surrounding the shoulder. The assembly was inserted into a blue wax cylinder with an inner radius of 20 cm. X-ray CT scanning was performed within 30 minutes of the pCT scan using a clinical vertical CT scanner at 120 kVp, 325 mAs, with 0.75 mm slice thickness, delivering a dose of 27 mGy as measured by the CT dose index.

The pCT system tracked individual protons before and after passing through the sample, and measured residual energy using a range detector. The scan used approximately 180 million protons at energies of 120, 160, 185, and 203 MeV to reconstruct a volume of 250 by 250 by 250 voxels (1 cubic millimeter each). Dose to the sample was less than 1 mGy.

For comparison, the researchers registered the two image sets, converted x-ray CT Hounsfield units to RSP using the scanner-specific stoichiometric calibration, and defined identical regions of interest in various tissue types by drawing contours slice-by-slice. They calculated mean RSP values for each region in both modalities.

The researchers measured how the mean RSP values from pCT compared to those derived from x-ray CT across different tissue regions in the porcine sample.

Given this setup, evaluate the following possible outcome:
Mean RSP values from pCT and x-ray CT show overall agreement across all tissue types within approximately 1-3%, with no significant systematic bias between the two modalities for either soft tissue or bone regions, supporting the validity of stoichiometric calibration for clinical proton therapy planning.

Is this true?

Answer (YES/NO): NO